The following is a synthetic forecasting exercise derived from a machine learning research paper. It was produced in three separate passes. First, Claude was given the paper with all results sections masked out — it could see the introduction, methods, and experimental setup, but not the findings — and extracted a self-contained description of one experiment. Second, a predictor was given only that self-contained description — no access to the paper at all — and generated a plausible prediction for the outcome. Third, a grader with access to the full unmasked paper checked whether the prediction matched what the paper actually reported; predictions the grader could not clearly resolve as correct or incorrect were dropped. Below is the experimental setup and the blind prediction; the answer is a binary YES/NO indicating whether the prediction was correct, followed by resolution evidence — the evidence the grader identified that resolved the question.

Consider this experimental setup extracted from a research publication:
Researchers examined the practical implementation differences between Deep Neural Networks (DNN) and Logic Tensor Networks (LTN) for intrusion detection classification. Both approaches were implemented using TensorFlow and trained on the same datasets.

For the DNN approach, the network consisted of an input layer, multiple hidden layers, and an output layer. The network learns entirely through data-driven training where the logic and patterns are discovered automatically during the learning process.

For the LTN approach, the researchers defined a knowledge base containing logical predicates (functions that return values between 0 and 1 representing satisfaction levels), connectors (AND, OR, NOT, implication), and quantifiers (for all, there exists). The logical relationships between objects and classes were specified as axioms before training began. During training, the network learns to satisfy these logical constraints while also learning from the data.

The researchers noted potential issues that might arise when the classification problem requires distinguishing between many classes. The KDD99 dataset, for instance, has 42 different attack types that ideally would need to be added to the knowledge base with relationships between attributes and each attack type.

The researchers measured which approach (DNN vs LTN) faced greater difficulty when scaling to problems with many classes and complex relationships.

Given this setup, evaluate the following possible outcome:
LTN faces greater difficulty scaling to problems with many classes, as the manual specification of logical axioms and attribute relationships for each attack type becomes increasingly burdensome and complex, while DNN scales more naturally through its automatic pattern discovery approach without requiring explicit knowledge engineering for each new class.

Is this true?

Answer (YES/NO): YES